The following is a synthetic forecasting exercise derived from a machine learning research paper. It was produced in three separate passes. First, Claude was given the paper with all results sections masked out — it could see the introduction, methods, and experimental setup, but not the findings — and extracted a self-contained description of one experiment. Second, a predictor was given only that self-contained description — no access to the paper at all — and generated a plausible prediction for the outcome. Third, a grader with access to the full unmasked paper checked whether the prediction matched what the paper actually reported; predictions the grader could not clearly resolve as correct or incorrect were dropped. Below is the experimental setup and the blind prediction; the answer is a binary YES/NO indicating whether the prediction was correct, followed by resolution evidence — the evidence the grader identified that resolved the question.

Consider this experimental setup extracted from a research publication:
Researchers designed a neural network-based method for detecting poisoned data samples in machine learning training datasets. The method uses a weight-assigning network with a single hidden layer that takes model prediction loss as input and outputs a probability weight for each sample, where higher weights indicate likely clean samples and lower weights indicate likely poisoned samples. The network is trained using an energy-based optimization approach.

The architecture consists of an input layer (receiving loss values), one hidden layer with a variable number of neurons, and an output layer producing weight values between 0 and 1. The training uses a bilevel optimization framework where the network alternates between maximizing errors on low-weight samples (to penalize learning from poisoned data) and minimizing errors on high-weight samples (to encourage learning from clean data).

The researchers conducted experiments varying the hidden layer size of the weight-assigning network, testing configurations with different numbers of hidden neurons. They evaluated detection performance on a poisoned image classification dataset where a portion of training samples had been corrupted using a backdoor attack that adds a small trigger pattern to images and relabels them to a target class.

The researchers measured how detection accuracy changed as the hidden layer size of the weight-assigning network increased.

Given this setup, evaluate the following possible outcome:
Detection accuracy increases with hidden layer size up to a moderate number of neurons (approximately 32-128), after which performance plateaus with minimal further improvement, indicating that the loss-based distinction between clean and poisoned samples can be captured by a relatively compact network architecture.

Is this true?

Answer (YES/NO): NO